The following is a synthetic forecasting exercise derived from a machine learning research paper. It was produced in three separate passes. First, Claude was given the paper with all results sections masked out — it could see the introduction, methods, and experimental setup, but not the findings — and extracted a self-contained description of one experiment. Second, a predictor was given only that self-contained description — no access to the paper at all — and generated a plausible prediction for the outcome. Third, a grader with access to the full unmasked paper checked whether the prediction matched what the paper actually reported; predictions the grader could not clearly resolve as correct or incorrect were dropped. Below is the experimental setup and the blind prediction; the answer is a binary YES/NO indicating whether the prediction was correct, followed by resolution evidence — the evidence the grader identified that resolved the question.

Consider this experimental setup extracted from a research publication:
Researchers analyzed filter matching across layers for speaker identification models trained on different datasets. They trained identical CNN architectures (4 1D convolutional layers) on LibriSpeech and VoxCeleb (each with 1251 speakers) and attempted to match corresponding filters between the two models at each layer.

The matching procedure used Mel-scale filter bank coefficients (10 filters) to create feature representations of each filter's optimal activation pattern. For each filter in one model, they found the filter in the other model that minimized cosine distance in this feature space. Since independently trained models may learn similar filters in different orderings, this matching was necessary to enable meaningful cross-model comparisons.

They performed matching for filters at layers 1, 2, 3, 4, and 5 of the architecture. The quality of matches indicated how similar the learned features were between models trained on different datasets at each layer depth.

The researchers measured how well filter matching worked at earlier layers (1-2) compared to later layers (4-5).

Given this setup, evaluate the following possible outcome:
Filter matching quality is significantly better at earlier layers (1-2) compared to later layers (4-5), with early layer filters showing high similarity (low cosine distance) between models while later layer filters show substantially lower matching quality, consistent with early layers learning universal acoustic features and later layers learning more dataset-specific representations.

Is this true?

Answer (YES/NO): YES